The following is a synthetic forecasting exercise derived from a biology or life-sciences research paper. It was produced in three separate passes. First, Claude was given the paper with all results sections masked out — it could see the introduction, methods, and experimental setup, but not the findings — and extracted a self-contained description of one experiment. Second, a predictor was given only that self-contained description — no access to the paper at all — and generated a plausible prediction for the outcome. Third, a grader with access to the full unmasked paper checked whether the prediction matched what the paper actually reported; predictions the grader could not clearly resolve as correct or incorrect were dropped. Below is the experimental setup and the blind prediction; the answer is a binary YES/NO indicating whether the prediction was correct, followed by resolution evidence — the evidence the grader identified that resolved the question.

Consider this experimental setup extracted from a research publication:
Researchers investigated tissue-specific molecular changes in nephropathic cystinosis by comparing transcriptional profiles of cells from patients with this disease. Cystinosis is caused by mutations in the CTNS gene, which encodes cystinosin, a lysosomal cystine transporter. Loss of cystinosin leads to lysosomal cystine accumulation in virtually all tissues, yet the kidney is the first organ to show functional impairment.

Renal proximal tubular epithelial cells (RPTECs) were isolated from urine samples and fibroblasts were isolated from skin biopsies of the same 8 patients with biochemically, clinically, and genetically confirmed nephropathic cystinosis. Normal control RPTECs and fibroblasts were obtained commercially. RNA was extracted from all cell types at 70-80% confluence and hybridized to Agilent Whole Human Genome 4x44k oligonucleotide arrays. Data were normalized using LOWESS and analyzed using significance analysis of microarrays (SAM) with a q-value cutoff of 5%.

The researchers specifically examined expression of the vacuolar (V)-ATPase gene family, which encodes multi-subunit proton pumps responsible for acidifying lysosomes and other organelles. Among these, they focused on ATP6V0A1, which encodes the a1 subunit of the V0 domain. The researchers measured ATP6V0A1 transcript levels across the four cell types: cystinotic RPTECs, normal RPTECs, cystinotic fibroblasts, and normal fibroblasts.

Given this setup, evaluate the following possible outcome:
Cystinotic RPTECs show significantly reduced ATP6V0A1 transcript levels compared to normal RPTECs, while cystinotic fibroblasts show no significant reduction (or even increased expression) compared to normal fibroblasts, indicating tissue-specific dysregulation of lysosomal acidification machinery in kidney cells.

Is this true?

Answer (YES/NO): YES